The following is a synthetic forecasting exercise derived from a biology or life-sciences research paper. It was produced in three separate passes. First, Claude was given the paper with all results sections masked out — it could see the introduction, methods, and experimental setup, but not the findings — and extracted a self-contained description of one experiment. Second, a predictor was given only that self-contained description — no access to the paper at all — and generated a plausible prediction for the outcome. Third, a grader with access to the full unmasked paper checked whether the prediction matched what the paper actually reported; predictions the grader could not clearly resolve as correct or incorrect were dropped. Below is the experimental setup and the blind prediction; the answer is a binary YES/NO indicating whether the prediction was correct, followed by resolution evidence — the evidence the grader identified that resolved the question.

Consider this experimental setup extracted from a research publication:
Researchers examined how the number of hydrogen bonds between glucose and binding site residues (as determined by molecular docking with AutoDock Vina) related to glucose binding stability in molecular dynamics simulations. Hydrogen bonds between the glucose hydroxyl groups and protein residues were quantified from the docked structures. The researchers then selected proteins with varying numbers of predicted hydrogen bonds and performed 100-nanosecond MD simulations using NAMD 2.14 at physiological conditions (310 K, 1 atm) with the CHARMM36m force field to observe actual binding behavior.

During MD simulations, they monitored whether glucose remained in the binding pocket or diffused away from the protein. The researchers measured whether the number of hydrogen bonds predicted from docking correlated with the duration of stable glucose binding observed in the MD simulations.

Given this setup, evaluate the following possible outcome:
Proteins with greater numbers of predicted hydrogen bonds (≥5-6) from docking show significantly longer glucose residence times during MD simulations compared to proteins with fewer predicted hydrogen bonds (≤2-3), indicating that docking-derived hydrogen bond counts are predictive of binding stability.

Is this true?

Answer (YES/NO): NO